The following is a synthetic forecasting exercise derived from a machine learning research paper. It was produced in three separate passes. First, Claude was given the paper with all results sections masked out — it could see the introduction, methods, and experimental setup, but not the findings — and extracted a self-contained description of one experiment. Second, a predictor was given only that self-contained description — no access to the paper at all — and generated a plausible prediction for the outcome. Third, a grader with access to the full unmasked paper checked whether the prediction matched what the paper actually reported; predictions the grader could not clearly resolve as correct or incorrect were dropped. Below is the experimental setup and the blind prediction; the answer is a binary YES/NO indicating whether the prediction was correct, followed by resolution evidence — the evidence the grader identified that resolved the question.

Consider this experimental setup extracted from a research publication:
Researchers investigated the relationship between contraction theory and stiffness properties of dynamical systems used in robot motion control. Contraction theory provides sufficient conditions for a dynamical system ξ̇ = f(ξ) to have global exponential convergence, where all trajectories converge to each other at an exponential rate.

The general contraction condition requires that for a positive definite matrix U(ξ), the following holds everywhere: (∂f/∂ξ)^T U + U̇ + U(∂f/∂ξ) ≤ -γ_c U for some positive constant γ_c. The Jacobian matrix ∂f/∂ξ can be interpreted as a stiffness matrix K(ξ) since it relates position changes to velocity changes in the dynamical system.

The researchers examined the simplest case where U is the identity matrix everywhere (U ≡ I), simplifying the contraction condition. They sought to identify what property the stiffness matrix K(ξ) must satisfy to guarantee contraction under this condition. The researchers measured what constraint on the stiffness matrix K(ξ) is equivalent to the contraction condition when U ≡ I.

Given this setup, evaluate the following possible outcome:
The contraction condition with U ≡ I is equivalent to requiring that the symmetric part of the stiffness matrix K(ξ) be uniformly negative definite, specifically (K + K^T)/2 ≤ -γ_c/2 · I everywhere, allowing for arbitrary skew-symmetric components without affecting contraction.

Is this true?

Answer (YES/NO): YES